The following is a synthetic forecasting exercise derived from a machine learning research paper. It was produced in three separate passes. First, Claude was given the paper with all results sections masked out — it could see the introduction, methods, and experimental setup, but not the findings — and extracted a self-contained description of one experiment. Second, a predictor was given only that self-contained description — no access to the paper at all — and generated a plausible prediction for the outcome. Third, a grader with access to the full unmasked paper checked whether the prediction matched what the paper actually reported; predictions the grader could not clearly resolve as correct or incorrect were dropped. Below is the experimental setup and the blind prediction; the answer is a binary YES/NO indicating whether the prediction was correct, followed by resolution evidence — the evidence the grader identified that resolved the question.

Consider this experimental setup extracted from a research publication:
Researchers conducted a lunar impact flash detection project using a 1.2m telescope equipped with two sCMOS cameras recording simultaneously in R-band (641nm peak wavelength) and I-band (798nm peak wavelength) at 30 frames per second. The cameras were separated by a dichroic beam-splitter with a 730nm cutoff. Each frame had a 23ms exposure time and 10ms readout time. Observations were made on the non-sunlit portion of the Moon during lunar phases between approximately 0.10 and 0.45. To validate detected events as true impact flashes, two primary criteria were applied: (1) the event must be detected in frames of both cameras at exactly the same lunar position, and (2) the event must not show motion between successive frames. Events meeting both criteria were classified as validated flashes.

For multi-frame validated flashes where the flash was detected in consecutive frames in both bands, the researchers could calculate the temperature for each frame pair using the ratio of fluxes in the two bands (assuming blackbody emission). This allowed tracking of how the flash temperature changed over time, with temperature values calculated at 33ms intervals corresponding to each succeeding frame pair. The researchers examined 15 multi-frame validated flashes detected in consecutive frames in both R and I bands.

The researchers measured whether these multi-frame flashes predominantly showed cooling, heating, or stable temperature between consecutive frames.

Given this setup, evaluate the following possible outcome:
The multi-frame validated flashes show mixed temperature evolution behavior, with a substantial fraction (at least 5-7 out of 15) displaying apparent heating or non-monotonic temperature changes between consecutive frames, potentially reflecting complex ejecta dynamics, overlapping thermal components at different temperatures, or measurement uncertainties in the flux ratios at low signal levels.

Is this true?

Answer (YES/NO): NO